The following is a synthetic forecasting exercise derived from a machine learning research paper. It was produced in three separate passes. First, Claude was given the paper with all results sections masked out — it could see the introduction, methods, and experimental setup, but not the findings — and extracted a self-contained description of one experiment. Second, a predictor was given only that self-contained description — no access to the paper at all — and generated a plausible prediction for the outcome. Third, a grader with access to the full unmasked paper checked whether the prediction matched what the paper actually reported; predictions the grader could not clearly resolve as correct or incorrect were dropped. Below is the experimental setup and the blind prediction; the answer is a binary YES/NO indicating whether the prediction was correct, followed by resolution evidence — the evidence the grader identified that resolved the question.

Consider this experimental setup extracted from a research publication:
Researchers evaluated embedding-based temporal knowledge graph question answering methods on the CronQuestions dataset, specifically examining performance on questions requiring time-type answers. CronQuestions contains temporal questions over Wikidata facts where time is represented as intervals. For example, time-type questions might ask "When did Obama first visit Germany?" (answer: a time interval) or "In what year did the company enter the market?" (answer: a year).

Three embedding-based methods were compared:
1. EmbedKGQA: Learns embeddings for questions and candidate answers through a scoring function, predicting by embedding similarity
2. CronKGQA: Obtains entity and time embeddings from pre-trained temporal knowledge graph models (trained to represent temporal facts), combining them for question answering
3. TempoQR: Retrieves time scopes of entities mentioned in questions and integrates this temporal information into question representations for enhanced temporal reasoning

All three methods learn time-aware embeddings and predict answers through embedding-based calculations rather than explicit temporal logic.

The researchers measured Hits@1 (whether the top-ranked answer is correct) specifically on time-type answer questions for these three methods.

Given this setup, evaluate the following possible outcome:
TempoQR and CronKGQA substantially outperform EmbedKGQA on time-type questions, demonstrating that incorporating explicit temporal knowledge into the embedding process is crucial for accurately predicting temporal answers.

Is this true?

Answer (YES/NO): YES